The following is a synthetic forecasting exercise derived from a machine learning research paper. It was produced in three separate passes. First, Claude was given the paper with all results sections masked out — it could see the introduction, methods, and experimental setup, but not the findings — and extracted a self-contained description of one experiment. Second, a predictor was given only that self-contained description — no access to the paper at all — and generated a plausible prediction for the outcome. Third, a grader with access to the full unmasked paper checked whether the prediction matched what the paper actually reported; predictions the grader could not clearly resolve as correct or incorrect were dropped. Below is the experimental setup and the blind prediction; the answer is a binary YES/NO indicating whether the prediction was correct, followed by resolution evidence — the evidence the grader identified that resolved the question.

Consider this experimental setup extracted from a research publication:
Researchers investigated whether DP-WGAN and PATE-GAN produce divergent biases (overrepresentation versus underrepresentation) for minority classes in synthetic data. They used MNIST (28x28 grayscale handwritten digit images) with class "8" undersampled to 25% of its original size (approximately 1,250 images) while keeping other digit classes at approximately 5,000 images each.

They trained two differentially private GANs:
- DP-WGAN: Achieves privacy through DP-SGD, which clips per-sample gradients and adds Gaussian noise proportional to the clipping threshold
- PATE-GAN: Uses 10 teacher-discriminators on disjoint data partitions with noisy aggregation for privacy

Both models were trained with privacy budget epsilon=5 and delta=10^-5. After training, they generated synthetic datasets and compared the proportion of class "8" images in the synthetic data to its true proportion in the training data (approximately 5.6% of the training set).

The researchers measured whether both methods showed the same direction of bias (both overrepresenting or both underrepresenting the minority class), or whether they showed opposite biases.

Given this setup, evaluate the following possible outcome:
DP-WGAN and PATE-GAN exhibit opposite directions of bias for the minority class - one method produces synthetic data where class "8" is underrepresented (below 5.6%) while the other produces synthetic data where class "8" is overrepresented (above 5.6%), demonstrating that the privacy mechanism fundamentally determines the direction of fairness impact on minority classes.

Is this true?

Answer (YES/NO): YES